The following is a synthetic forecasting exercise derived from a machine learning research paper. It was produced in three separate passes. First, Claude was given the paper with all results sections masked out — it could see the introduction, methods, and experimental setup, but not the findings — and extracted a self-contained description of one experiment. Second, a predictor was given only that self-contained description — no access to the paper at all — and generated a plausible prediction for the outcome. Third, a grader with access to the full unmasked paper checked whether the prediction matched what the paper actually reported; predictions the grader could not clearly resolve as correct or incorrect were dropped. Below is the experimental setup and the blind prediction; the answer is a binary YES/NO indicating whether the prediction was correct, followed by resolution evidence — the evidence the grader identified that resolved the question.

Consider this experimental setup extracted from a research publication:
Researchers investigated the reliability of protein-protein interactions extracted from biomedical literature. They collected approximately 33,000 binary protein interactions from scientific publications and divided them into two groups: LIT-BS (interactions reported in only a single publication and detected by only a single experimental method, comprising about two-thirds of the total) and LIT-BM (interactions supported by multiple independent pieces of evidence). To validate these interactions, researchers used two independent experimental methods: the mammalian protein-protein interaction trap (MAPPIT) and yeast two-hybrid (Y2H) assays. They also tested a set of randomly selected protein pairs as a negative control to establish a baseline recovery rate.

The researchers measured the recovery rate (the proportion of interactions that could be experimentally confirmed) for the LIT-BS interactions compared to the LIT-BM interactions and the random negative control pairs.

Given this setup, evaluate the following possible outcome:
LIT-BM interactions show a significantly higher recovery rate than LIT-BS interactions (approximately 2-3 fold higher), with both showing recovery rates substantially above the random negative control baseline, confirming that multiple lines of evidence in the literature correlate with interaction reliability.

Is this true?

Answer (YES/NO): NO